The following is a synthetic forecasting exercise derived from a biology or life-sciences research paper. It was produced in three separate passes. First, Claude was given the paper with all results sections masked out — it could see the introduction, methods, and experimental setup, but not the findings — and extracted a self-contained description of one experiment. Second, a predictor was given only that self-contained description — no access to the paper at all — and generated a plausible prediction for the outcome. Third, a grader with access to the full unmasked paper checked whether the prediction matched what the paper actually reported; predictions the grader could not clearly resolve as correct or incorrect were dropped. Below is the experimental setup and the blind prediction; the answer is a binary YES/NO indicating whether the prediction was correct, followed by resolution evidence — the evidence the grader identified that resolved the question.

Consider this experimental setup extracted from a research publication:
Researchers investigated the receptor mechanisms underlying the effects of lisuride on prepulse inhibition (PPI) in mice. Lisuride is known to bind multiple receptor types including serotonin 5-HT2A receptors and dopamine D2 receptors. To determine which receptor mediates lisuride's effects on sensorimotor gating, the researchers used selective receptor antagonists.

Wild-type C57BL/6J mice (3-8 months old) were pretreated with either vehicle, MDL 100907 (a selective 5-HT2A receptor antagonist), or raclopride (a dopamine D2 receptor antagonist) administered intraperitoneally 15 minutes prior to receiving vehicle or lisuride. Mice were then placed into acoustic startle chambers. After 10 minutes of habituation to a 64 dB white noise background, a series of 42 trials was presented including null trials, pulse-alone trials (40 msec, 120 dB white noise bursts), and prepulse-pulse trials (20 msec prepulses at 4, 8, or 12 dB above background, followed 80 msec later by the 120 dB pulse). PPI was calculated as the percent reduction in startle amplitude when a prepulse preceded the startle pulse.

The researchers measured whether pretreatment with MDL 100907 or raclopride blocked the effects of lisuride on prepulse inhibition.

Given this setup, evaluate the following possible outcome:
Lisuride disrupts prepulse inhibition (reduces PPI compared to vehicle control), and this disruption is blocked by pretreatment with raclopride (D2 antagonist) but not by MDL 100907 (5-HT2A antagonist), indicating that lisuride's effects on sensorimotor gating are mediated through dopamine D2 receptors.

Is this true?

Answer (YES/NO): YES